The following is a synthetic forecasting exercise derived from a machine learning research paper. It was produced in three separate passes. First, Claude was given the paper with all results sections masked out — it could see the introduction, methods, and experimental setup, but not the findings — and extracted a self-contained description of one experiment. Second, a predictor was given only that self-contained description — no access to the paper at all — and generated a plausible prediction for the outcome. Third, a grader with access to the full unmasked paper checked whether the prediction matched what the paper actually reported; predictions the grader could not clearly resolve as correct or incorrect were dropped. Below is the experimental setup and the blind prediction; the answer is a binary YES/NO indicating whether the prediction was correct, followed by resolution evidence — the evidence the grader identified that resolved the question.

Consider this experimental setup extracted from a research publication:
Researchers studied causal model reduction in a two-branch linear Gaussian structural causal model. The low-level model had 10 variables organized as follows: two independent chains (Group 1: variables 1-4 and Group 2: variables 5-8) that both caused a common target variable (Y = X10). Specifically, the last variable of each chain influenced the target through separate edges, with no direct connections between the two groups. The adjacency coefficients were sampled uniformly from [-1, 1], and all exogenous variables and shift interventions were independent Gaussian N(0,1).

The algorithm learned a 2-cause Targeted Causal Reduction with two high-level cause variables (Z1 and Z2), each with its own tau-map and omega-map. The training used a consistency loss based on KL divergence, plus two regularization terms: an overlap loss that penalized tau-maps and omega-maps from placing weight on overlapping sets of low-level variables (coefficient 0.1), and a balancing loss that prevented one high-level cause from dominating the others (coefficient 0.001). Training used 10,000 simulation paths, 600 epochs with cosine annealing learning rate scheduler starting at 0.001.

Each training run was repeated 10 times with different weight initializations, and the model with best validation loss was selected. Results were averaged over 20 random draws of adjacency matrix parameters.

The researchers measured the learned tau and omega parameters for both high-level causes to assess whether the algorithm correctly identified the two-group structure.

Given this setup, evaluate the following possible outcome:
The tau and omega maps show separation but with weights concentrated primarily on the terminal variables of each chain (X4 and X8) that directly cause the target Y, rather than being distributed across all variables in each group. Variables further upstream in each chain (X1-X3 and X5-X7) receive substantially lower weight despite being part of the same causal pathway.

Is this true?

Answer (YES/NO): NO